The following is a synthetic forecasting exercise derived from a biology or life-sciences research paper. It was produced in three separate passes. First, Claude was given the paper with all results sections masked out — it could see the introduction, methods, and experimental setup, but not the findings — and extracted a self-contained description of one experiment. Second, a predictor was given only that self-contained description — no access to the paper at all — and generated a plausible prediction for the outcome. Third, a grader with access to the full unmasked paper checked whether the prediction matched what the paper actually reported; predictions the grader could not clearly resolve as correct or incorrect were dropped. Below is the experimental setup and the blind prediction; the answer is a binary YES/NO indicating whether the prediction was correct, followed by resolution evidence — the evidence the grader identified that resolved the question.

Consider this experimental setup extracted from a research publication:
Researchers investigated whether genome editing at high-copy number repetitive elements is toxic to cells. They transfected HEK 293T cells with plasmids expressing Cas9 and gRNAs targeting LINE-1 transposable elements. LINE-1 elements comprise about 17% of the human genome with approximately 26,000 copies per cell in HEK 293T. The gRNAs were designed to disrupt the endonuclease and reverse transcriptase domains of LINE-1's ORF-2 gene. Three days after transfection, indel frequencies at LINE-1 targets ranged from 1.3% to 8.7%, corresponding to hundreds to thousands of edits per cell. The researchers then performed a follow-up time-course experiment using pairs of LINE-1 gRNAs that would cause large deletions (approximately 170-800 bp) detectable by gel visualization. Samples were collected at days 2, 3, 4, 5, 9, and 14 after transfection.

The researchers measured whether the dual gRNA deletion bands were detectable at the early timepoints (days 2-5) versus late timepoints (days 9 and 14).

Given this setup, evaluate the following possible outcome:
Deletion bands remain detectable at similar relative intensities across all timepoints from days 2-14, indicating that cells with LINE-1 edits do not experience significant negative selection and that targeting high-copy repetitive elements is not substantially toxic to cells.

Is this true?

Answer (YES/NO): NO